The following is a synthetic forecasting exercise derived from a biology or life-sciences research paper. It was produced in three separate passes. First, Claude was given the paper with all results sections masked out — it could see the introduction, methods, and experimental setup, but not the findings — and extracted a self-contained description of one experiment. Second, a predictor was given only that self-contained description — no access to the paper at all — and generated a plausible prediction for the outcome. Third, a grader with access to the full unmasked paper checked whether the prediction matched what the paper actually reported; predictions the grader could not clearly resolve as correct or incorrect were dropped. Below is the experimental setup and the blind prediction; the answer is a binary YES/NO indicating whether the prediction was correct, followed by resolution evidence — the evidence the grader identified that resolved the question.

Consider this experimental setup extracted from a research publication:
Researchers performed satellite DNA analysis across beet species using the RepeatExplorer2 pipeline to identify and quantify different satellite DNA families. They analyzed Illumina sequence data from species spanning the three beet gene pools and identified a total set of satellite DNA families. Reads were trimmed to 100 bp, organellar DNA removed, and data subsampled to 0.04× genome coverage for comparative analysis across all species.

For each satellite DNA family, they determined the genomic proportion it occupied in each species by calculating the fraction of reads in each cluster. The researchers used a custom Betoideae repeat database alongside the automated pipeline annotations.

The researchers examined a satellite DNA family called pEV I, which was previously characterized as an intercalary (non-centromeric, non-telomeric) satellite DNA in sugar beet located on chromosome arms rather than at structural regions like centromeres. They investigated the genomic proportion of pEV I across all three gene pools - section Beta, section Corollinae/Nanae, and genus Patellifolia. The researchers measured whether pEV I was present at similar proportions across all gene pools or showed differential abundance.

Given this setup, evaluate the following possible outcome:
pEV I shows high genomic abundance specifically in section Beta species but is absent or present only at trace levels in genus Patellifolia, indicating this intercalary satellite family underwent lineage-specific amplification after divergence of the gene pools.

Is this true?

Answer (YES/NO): NO